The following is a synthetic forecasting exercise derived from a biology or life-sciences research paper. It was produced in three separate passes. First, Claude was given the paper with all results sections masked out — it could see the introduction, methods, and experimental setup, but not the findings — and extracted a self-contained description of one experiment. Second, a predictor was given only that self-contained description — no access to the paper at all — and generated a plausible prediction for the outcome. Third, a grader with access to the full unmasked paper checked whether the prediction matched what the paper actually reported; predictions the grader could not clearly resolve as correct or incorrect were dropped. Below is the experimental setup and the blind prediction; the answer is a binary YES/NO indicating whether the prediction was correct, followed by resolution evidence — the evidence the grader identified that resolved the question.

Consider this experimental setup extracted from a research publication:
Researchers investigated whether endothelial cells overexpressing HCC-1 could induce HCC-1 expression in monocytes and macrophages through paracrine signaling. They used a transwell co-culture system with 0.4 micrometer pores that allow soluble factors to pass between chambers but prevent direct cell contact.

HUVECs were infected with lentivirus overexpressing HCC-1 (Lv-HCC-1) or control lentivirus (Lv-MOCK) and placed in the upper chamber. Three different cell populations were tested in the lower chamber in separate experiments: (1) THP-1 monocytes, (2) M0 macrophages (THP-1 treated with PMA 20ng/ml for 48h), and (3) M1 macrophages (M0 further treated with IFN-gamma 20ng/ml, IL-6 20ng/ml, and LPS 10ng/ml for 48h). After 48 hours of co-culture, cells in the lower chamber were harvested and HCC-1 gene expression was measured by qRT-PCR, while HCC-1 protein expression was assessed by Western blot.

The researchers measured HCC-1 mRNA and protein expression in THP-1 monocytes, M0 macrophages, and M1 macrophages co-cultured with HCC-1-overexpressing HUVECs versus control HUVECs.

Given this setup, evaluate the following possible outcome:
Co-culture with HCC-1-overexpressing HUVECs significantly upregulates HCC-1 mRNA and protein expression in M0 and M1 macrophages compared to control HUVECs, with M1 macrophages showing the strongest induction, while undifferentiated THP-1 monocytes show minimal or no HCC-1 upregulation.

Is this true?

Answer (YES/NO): NO